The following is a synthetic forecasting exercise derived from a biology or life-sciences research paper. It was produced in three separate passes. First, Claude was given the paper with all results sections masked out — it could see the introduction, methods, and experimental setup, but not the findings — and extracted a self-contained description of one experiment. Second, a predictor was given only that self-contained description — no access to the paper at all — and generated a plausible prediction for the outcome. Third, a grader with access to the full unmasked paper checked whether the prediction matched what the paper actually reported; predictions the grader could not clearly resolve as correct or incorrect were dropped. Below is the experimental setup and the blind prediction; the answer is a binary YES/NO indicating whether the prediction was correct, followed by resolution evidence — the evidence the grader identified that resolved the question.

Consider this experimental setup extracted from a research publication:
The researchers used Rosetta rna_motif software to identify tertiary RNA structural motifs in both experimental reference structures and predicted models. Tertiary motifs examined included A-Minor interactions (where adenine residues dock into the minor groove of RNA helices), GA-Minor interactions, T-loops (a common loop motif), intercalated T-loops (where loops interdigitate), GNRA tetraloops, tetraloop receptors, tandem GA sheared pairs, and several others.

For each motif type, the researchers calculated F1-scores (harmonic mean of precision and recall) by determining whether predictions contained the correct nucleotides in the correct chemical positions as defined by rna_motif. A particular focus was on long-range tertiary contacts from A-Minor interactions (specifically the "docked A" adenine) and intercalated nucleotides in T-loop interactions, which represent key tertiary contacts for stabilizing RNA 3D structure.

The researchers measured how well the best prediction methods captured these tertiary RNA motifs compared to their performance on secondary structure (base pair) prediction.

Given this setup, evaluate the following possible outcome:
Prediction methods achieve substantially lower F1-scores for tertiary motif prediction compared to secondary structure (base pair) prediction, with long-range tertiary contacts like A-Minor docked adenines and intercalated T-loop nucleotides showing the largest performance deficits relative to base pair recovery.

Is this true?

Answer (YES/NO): YES